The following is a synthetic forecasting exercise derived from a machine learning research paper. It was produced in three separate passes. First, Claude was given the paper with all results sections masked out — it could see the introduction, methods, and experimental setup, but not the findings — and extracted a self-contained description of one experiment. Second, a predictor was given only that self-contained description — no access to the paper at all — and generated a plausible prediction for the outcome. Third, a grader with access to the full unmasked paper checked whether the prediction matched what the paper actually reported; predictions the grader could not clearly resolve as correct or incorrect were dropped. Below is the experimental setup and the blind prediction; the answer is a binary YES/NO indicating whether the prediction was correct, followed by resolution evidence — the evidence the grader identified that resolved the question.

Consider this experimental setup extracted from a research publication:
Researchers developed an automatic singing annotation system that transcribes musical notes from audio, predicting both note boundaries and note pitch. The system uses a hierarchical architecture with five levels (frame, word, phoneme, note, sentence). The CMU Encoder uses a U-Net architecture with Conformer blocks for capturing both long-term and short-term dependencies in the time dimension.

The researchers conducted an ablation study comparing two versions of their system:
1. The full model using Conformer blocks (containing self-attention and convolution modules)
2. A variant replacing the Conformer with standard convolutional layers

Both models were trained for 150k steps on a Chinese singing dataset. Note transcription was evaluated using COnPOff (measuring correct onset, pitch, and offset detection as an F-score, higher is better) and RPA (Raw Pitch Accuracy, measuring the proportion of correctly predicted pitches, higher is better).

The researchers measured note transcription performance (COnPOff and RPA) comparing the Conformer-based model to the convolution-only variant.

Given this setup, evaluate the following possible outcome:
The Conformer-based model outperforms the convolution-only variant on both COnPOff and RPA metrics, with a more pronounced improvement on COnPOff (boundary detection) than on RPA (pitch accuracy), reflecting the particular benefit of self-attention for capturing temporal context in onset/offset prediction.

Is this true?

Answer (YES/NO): YES